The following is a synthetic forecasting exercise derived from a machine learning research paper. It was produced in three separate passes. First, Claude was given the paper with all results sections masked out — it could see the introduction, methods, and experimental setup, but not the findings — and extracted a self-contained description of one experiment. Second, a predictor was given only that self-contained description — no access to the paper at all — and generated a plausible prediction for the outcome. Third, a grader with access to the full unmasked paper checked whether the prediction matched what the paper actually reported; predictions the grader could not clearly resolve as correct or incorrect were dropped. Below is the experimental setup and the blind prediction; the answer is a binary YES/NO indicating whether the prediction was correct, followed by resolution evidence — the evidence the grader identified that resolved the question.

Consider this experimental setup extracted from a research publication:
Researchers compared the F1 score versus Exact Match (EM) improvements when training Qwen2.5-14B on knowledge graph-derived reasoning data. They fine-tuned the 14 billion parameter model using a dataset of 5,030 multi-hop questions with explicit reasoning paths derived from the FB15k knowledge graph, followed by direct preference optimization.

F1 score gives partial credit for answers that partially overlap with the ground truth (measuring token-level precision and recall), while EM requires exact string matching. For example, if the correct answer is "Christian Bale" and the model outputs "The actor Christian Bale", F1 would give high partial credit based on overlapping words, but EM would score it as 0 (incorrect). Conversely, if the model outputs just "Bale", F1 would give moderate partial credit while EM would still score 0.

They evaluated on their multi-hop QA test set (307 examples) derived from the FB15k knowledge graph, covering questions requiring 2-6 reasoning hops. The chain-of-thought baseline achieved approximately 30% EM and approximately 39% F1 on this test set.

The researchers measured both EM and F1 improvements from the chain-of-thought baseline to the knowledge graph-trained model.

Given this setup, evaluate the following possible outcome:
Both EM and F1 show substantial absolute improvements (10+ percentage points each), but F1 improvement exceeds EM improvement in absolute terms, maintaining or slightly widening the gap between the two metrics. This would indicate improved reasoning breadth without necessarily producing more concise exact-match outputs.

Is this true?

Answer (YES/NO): YES